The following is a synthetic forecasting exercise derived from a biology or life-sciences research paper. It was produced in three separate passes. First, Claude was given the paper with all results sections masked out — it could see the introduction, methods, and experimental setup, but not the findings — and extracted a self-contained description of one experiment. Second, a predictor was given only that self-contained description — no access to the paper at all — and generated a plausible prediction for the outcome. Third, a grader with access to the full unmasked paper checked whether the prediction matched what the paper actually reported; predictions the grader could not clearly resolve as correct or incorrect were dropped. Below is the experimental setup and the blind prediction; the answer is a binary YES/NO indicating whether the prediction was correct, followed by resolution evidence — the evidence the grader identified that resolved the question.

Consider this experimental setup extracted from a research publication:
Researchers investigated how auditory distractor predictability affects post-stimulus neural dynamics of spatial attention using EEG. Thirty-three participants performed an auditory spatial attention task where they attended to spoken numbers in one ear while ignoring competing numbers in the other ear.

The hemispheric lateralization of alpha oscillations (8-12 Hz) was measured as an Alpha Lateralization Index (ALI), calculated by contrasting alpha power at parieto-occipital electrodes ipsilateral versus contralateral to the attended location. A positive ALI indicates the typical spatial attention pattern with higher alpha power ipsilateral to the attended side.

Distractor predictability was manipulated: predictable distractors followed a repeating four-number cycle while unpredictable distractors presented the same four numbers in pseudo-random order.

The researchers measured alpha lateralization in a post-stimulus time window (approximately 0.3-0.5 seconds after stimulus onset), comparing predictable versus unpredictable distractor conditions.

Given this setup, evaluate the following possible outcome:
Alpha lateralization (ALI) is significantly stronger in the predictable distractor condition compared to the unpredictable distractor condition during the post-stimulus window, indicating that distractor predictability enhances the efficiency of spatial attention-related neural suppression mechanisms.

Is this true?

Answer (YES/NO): NO